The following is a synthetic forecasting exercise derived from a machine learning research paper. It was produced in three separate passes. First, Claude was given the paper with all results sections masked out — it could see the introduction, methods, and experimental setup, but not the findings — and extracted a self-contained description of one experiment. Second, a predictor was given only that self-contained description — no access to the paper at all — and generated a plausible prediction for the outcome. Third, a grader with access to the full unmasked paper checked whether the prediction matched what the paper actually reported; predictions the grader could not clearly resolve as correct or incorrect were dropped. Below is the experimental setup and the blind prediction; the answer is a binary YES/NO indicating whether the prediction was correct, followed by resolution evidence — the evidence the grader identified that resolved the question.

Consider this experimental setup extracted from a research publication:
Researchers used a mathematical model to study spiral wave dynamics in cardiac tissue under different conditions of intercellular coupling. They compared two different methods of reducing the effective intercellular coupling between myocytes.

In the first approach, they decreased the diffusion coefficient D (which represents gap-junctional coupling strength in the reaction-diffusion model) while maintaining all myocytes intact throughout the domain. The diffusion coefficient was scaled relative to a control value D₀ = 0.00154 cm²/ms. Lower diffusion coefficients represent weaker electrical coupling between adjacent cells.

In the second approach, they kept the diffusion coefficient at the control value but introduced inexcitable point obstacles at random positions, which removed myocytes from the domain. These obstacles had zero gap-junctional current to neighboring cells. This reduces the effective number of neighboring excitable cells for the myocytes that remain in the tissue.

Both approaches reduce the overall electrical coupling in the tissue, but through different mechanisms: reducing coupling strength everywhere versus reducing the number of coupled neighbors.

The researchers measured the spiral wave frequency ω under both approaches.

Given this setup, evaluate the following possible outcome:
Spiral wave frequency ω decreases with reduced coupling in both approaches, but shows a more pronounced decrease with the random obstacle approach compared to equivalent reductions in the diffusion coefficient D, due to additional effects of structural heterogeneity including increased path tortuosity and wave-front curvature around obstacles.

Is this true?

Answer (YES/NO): NO